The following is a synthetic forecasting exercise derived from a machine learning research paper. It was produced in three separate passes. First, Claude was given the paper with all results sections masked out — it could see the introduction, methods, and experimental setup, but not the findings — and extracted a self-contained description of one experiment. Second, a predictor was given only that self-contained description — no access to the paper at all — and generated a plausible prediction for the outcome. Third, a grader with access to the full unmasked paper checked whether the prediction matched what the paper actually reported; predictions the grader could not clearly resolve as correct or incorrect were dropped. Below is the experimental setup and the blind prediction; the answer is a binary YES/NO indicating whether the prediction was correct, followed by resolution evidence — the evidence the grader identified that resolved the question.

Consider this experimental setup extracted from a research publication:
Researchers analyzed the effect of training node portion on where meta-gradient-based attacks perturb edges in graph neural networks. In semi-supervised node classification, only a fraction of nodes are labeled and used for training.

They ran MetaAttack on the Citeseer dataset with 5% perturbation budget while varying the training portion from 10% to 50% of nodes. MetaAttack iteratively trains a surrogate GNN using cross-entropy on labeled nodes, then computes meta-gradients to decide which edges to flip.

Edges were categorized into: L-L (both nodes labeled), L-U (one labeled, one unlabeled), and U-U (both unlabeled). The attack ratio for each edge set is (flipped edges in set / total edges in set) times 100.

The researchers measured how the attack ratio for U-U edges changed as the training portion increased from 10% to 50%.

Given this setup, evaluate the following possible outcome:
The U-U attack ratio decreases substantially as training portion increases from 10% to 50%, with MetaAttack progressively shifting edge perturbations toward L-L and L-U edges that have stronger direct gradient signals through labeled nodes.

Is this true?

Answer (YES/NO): NO